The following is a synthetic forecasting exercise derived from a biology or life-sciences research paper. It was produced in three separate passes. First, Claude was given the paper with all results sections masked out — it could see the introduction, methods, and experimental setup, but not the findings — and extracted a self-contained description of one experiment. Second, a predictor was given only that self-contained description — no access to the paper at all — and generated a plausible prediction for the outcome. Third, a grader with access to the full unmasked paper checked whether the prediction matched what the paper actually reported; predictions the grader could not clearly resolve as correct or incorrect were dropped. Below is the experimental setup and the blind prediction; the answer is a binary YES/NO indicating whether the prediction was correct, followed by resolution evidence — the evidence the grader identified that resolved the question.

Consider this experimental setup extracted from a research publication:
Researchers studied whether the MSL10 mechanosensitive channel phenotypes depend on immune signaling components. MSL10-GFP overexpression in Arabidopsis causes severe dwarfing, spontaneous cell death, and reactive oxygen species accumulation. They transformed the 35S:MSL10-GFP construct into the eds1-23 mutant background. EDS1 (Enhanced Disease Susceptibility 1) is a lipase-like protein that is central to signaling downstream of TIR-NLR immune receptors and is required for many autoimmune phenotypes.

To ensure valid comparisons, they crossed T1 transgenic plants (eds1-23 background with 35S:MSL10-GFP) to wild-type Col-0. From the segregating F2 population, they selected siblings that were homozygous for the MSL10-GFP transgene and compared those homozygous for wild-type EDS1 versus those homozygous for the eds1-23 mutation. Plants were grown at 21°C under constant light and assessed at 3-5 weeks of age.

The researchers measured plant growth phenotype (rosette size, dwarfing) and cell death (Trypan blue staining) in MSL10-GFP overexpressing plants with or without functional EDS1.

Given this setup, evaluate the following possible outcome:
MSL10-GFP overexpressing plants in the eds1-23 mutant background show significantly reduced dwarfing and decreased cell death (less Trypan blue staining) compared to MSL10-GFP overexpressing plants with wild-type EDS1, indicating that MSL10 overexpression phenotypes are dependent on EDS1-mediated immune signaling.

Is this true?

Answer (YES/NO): NO